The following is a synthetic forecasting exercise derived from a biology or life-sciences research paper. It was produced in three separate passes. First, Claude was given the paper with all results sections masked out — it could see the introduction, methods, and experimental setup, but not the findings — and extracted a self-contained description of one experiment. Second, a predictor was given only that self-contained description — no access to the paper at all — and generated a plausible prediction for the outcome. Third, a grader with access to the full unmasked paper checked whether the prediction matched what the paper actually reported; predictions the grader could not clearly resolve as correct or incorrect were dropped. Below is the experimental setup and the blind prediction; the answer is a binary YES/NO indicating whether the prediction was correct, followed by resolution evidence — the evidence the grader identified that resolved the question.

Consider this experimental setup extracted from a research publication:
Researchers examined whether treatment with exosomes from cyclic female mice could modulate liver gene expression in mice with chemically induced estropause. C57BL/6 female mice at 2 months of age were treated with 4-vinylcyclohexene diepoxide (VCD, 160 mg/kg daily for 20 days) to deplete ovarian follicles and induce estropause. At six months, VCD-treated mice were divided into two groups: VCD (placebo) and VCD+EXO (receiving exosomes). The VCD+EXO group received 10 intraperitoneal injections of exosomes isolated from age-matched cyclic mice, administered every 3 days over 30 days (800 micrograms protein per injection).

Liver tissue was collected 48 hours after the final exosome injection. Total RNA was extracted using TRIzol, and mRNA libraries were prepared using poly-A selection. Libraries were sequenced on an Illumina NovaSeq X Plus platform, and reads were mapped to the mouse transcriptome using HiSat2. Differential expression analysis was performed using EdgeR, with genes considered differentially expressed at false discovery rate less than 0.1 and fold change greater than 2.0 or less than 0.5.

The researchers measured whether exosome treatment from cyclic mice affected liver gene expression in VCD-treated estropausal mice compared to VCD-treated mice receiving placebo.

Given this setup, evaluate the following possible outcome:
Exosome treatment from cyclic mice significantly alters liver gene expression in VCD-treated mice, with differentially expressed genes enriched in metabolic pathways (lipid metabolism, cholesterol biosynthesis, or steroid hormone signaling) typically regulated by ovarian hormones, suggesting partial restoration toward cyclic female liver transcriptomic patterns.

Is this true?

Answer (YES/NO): NO